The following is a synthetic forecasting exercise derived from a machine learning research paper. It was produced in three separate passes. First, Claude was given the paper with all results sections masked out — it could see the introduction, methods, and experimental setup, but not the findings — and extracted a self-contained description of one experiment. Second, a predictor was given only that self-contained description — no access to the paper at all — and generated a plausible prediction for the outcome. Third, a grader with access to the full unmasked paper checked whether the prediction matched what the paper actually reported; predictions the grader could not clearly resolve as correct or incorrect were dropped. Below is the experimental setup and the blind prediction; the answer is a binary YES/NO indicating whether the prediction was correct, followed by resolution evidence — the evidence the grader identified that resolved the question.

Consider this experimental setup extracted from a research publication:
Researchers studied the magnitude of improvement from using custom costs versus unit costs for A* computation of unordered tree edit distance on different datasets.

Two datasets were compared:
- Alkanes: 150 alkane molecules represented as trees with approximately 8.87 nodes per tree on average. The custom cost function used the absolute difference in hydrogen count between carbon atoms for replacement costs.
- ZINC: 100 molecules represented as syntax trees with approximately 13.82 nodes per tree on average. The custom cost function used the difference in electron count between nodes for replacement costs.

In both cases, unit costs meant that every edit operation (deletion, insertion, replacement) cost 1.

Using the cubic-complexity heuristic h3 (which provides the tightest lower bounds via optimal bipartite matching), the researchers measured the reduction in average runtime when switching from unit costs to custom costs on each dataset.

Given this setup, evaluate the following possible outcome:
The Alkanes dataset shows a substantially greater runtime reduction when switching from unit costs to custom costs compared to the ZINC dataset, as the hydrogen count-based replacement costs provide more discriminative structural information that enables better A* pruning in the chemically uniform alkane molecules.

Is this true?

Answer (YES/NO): NO